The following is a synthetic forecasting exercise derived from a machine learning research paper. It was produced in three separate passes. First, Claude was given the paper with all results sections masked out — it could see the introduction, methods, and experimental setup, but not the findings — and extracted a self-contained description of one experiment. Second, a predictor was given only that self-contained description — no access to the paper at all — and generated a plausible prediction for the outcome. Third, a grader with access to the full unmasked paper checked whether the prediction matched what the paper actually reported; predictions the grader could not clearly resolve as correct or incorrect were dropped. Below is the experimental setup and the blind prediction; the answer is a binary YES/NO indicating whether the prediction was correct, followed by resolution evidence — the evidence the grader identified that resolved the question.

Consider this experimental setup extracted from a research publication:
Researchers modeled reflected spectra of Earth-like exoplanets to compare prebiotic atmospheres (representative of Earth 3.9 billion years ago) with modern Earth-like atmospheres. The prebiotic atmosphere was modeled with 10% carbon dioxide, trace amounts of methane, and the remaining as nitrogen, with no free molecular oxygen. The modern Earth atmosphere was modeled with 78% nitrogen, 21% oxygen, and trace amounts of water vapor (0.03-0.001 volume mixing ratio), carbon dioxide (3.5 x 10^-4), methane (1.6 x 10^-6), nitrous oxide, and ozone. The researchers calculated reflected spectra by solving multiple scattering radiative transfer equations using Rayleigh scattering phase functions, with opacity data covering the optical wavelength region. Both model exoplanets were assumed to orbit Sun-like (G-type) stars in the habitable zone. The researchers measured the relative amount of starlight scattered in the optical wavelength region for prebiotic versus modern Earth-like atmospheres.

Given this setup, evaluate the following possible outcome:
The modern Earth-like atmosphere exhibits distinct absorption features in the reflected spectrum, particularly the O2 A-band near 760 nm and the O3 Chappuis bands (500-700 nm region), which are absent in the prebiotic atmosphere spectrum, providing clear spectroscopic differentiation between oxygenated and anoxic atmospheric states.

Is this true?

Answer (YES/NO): NO